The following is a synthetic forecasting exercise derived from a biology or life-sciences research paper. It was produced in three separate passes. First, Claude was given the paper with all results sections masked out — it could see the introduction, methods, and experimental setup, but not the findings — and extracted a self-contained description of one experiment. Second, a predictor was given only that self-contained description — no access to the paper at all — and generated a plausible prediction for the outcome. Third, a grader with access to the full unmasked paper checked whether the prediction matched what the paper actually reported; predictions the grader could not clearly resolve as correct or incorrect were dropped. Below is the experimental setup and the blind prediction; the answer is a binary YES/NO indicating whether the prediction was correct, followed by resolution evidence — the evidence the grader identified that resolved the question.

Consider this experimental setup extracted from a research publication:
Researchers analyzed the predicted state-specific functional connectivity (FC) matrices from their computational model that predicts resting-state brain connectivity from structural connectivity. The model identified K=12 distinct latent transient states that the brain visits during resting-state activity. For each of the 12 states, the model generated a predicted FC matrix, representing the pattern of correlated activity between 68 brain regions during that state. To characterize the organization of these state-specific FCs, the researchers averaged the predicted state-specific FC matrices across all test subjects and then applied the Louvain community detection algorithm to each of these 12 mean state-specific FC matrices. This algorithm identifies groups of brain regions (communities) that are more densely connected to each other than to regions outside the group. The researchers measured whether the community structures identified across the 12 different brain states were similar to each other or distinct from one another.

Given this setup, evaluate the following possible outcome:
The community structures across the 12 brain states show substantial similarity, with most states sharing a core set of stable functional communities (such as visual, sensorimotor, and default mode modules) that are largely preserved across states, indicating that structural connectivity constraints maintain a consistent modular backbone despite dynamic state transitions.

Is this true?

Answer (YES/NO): NO